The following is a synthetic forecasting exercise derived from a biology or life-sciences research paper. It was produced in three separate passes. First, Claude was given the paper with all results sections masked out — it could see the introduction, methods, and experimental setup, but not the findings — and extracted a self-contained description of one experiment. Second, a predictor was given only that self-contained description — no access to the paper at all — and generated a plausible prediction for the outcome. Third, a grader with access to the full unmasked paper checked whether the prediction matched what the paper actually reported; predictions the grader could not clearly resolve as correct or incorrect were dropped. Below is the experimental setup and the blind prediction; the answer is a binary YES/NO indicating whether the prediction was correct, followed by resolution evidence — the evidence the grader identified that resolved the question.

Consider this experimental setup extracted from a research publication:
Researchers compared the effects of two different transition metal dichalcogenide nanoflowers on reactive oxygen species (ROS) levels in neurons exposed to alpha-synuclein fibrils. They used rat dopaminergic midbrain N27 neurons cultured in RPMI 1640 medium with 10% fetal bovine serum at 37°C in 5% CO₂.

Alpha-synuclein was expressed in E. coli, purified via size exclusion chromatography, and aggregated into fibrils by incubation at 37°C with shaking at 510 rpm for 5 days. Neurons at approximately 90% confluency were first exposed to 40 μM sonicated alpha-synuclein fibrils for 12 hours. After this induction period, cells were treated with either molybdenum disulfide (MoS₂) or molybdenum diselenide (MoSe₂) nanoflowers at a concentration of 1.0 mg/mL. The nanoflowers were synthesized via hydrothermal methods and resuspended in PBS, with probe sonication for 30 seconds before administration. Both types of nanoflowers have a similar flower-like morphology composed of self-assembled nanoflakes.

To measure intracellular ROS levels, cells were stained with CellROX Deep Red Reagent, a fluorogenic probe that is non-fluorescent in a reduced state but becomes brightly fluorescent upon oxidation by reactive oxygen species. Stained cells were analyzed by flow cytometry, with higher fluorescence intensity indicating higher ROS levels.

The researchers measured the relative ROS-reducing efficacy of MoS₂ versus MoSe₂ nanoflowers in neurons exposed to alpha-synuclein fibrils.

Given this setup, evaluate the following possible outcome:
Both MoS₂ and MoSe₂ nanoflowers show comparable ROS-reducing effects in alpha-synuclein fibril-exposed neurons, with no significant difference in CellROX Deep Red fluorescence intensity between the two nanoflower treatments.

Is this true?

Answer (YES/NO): NO